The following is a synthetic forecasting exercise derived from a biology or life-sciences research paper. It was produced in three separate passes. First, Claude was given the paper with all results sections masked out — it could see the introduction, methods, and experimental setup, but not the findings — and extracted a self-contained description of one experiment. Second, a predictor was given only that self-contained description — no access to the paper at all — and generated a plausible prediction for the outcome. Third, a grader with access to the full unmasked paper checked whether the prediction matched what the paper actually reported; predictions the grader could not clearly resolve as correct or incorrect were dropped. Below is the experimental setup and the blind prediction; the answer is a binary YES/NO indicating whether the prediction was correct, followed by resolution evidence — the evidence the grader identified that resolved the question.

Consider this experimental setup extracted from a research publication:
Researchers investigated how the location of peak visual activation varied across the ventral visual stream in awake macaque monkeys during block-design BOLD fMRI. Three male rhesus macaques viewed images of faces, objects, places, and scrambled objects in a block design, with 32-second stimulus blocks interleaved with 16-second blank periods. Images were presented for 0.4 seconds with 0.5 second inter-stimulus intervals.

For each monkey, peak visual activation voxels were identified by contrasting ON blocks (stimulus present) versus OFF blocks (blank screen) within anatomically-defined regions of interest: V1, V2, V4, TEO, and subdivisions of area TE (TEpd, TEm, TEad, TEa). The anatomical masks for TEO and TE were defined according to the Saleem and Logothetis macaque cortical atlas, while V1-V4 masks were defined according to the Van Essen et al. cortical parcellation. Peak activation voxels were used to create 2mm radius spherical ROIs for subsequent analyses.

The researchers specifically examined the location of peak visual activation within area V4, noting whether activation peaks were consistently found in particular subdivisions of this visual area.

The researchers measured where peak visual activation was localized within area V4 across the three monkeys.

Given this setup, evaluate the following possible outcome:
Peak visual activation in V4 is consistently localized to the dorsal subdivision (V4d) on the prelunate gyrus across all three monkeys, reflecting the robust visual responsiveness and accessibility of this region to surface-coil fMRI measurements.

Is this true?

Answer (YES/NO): NO